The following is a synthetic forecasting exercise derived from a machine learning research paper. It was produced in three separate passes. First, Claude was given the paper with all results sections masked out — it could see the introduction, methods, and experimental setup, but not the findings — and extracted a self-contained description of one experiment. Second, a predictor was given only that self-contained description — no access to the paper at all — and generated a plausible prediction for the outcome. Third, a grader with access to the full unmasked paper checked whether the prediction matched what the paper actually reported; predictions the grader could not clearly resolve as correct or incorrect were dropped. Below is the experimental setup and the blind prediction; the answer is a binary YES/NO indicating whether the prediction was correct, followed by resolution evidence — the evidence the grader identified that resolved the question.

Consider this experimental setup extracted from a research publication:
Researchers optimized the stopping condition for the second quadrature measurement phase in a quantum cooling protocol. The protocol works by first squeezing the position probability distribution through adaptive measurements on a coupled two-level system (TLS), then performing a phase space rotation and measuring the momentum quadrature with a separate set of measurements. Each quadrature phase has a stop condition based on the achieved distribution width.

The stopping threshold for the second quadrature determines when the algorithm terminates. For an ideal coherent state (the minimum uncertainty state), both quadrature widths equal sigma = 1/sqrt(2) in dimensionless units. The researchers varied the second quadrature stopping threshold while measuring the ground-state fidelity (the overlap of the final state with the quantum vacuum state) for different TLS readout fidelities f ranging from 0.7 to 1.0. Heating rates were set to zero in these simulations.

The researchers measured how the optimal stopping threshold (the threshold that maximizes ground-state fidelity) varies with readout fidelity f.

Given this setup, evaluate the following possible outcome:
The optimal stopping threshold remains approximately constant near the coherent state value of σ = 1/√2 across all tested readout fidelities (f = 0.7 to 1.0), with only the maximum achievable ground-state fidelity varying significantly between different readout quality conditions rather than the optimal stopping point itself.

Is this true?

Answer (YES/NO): NO